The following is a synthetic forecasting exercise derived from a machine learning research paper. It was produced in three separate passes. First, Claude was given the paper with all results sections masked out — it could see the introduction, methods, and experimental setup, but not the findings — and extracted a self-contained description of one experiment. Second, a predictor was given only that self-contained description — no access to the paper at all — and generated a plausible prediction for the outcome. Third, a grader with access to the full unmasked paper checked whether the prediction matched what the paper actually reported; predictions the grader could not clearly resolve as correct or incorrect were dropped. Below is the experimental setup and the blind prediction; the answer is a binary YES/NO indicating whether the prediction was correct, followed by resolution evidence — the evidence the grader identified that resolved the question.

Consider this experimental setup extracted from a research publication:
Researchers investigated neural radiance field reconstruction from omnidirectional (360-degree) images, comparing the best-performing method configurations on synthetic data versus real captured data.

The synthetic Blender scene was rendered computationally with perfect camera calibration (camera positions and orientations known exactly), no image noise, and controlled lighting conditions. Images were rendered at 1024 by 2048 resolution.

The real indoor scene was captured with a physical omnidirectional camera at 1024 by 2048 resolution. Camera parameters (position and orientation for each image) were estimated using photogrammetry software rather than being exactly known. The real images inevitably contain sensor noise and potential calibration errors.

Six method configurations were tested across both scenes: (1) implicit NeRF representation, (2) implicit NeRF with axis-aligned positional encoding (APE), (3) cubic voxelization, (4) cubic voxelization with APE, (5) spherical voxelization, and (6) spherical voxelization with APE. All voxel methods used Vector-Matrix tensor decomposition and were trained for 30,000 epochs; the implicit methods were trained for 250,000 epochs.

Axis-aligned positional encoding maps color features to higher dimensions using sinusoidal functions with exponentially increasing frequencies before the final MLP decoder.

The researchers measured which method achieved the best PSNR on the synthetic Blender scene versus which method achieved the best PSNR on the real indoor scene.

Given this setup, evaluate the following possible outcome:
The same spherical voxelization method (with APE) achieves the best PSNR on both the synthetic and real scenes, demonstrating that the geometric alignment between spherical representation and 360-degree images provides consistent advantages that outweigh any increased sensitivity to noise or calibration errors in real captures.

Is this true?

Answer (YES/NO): NO